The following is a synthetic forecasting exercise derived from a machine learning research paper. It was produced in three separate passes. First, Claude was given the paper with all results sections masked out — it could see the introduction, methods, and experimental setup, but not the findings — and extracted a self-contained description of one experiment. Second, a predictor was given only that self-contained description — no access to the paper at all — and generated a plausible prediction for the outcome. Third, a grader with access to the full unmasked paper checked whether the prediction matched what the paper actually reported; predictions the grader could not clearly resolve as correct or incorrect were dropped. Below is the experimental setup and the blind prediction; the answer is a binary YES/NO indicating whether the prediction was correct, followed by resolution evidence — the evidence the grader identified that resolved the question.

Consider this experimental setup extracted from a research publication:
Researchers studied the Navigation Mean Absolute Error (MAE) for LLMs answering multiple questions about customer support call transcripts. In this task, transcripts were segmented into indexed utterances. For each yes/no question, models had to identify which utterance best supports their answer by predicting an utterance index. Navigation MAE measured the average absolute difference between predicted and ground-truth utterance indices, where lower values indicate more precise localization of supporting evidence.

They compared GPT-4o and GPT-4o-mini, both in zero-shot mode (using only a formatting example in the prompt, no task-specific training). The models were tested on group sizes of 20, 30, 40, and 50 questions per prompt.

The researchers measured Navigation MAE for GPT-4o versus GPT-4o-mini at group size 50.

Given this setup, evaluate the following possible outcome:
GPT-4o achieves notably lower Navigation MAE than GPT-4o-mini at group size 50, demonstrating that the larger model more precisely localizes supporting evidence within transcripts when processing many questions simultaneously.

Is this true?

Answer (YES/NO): YES